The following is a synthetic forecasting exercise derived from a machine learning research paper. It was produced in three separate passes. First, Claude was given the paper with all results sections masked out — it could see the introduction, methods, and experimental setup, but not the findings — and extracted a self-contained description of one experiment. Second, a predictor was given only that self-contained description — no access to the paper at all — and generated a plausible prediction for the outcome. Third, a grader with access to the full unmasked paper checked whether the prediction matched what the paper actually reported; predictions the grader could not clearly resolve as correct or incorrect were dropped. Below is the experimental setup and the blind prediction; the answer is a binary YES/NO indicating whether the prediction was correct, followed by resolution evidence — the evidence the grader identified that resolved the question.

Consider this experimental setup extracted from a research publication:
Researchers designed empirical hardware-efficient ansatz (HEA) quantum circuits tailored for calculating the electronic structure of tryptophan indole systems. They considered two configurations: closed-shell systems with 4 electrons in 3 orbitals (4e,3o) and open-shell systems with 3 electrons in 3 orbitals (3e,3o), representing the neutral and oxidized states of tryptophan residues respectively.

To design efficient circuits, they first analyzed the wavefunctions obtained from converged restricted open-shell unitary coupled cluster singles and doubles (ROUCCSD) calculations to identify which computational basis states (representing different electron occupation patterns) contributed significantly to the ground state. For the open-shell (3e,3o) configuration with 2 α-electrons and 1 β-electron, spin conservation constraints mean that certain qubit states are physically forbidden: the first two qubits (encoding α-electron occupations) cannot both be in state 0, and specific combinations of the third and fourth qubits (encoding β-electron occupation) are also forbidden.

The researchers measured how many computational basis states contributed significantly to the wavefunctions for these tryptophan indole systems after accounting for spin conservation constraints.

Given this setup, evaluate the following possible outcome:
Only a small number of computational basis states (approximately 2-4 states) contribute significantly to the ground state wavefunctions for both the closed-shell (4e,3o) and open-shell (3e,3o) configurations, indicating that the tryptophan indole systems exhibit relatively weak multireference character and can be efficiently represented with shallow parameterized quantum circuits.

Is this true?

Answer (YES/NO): NO